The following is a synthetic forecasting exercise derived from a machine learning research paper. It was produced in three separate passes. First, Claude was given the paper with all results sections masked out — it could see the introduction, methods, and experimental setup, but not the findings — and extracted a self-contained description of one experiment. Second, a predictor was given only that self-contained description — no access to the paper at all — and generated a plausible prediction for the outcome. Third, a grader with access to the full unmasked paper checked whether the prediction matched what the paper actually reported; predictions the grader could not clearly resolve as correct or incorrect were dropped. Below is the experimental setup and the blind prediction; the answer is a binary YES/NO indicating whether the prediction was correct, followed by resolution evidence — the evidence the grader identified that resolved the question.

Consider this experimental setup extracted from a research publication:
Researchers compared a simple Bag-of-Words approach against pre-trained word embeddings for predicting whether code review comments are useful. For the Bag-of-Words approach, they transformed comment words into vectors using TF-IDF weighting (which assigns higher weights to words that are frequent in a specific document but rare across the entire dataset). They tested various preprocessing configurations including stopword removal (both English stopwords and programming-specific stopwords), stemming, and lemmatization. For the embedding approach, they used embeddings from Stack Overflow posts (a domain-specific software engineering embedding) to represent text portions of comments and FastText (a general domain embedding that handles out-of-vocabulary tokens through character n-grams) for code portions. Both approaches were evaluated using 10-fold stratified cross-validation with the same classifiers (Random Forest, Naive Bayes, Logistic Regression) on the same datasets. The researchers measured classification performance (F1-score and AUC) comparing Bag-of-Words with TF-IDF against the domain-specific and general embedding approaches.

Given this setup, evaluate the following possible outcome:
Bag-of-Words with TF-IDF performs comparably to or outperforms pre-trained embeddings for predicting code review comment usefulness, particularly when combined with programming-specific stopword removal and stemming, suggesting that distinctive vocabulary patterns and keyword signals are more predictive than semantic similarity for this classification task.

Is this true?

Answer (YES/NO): YES